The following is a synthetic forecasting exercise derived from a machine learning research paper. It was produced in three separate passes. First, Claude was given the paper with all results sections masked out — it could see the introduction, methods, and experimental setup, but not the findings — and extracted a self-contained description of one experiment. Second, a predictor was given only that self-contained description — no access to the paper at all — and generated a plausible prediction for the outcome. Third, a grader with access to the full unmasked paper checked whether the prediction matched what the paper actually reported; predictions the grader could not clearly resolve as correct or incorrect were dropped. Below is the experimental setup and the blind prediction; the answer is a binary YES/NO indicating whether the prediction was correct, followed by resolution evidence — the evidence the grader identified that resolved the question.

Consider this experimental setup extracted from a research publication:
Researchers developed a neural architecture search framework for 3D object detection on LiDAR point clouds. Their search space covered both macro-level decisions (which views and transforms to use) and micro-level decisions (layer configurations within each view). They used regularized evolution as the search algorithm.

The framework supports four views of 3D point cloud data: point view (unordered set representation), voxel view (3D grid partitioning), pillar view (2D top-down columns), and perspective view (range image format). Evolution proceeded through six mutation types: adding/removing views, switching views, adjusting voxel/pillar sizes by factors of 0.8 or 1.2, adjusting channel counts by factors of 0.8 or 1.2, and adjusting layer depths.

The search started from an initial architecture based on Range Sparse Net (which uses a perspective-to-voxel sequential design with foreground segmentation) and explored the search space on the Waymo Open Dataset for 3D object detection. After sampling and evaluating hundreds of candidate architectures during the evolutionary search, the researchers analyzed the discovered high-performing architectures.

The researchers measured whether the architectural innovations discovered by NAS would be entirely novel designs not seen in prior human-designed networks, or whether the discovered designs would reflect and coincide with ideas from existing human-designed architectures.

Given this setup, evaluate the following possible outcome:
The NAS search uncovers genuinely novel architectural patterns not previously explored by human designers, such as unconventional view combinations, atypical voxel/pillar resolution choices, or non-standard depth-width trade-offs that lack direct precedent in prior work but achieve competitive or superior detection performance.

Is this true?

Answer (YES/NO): NO